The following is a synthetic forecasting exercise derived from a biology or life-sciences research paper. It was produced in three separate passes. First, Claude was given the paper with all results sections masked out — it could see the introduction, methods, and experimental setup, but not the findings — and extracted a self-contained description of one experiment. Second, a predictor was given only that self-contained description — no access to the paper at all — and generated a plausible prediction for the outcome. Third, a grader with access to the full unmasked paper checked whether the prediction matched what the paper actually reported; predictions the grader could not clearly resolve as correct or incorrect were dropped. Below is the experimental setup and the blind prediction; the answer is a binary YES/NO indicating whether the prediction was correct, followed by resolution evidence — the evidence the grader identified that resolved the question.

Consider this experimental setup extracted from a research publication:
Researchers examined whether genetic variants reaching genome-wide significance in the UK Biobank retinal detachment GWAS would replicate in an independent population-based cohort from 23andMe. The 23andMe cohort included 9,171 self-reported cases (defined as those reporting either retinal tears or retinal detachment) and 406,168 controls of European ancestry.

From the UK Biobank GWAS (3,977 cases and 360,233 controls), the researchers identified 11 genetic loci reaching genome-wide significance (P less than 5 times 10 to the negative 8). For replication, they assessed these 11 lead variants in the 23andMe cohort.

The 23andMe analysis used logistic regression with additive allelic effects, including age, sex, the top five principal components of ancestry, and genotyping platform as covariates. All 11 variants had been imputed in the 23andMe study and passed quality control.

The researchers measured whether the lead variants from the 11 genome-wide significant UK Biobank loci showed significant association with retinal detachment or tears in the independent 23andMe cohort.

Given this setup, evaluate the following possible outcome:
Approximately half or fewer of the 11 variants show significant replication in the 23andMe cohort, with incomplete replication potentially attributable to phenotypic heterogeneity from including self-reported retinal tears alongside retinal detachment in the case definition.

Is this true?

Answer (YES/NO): YES